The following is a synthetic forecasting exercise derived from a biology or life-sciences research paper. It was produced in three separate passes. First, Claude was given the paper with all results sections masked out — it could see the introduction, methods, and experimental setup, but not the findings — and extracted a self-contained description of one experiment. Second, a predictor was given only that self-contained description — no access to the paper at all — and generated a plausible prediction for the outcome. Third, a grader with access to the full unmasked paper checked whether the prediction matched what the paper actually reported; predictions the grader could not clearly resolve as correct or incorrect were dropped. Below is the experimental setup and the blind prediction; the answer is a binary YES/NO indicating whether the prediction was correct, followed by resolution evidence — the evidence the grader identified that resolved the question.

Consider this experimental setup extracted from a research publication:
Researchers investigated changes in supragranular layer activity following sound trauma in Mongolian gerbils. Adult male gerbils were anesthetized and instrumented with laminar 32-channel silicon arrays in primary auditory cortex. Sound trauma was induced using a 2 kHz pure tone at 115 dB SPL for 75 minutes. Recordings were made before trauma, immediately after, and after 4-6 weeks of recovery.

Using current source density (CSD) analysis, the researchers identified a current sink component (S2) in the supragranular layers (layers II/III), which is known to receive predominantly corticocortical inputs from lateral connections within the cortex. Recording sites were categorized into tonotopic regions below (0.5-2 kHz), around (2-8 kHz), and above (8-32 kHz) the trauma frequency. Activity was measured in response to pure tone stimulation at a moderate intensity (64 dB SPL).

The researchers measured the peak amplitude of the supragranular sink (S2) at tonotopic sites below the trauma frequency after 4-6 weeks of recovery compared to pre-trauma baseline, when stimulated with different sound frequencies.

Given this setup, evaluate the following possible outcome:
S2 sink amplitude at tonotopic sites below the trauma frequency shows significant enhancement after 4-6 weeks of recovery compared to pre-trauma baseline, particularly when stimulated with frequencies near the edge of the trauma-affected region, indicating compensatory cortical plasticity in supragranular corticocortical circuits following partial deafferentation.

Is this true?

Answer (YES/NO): NO